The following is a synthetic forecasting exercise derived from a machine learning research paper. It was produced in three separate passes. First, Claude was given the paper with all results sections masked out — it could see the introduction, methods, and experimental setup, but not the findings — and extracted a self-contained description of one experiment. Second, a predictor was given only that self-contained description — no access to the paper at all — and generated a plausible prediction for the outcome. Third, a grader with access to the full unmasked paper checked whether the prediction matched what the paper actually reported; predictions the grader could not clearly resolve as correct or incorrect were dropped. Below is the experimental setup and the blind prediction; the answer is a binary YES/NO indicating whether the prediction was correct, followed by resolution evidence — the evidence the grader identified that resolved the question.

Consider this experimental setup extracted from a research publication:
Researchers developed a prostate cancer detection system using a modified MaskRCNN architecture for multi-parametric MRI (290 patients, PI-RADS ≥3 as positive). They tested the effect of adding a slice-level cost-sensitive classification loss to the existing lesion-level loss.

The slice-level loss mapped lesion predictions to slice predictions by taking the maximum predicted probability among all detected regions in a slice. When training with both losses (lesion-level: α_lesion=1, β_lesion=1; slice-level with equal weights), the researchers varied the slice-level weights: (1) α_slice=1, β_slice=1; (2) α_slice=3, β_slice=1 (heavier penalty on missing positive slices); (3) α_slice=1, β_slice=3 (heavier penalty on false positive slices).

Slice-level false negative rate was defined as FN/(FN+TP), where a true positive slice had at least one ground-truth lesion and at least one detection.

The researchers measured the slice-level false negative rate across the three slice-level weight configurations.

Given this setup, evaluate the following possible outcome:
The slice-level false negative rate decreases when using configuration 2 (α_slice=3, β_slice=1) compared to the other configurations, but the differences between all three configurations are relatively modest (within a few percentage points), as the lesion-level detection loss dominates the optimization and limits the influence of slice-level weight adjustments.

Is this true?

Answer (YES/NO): NO